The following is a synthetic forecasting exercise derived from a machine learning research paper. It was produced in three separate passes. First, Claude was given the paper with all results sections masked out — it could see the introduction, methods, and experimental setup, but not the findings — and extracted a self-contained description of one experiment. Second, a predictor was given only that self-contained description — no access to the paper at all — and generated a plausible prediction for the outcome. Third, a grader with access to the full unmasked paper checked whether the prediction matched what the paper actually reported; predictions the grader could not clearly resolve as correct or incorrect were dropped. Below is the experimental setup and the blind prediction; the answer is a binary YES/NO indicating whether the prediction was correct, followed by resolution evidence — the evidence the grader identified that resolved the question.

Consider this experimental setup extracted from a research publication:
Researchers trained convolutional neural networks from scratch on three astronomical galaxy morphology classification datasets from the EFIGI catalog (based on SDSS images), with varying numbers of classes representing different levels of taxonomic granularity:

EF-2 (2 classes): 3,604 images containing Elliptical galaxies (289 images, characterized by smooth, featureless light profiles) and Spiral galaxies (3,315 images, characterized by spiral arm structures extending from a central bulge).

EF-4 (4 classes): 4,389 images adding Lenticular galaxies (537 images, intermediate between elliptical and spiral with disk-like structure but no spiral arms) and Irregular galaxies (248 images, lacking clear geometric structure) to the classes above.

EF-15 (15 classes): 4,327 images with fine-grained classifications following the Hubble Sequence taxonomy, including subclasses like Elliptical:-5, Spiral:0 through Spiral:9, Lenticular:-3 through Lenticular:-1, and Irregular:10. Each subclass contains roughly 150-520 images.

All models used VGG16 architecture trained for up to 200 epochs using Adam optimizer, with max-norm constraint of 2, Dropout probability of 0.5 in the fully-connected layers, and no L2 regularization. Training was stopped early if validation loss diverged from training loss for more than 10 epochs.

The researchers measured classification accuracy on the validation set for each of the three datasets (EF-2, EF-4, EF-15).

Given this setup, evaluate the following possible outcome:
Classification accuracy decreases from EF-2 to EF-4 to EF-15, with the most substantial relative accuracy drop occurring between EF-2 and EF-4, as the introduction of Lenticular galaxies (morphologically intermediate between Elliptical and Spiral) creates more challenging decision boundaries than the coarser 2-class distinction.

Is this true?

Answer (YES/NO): NO